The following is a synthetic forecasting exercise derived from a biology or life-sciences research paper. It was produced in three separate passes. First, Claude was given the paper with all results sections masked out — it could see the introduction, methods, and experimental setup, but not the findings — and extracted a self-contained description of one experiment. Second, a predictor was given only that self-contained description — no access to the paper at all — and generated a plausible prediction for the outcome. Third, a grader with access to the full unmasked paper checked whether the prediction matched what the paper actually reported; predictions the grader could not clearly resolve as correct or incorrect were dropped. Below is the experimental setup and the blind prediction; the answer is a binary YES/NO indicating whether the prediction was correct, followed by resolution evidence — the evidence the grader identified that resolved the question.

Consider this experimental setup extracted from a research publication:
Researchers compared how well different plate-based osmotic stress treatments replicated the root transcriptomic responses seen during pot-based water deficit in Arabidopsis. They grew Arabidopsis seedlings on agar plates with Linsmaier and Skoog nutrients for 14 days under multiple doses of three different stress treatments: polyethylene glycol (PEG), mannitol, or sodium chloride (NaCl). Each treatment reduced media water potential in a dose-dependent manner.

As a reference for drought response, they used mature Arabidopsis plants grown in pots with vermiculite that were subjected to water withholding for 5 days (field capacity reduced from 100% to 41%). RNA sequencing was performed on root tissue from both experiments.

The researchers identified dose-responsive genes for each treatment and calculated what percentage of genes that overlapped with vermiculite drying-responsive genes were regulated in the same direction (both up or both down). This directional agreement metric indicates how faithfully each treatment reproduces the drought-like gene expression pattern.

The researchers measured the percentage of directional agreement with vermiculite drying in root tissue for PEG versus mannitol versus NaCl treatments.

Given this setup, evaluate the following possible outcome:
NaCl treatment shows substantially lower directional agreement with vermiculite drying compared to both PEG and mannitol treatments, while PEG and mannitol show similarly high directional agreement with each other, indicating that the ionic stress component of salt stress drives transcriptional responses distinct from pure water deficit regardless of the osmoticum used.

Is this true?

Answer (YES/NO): NO